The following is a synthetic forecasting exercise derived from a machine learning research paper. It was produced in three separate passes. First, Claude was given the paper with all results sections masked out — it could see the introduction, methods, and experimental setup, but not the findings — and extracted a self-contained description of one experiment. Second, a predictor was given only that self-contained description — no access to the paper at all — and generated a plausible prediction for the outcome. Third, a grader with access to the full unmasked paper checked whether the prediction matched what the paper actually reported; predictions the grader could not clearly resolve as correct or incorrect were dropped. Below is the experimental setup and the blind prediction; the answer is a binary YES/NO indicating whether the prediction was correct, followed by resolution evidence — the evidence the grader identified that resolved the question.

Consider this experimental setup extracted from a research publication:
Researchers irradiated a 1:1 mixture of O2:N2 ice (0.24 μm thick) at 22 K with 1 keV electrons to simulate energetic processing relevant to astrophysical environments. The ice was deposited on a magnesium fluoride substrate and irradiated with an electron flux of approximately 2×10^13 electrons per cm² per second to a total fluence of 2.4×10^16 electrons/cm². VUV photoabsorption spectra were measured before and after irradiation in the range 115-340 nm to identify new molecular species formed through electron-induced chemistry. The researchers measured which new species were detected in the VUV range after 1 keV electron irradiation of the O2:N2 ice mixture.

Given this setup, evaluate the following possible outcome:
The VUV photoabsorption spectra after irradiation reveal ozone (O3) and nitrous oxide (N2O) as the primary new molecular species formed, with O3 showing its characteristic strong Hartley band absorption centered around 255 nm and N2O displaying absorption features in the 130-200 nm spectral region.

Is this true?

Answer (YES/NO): NO